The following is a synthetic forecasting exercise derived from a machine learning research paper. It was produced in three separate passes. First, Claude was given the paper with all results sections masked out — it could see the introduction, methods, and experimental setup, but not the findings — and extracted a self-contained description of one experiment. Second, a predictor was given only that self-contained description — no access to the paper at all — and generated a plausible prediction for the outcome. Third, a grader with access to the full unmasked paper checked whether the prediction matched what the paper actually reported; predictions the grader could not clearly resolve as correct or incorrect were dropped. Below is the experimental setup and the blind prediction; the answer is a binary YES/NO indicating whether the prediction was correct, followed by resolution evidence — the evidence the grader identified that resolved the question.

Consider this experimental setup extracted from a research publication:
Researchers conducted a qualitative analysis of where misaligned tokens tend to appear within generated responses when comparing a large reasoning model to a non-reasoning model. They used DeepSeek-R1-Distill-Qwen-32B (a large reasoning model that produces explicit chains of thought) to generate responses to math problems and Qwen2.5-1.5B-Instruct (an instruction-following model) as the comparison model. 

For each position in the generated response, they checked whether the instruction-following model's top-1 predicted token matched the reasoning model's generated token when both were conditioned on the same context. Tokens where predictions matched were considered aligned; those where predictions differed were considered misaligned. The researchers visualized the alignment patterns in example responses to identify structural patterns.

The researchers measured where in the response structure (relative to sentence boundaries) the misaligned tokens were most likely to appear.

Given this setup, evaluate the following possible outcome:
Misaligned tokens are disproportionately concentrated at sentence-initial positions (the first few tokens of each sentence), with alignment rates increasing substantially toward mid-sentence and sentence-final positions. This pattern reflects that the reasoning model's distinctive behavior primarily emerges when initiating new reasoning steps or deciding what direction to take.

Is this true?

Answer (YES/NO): YES